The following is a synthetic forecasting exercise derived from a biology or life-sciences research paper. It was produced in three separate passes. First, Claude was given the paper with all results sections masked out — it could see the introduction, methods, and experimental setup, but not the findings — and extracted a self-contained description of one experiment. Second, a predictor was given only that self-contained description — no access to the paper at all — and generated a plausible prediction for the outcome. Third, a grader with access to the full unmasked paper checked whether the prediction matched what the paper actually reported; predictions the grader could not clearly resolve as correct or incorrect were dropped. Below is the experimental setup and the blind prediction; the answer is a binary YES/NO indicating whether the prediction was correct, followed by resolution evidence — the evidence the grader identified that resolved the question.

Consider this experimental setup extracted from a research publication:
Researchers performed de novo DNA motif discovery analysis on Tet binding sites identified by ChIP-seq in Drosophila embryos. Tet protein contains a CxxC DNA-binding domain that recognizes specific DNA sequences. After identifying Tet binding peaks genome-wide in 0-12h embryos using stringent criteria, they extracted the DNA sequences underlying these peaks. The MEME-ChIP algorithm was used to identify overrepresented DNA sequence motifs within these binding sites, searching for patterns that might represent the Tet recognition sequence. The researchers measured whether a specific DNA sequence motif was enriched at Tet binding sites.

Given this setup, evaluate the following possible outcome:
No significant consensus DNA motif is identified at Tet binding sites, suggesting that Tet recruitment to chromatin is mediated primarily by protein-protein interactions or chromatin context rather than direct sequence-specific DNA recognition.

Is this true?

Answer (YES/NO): NO